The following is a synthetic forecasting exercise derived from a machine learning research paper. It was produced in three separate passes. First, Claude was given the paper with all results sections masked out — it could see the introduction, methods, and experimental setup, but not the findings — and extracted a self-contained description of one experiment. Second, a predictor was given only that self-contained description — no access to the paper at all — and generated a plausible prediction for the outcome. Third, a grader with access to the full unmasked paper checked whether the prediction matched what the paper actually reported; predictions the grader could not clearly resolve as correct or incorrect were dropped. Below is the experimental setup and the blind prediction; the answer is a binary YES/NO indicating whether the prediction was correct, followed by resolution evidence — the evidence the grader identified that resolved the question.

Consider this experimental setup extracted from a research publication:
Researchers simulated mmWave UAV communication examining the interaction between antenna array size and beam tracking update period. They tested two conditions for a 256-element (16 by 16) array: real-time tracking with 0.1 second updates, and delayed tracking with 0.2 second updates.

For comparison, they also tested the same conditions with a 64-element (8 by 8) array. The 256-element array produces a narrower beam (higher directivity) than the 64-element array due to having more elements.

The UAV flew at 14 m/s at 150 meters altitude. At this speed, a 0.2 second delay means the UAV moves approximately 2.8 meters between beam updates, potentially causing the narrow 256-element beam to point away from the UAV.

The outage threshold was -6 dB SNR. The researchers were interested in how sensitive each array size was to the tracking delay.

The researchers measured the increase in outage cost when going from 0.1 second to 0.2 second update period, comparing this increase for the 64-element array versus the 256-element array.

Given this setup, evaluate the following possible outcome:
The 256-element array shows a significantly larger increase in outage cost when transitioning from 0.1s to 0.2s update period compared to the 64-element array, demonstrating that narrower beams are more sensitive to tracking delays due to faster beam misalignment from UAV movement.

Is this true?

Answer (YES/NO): NO